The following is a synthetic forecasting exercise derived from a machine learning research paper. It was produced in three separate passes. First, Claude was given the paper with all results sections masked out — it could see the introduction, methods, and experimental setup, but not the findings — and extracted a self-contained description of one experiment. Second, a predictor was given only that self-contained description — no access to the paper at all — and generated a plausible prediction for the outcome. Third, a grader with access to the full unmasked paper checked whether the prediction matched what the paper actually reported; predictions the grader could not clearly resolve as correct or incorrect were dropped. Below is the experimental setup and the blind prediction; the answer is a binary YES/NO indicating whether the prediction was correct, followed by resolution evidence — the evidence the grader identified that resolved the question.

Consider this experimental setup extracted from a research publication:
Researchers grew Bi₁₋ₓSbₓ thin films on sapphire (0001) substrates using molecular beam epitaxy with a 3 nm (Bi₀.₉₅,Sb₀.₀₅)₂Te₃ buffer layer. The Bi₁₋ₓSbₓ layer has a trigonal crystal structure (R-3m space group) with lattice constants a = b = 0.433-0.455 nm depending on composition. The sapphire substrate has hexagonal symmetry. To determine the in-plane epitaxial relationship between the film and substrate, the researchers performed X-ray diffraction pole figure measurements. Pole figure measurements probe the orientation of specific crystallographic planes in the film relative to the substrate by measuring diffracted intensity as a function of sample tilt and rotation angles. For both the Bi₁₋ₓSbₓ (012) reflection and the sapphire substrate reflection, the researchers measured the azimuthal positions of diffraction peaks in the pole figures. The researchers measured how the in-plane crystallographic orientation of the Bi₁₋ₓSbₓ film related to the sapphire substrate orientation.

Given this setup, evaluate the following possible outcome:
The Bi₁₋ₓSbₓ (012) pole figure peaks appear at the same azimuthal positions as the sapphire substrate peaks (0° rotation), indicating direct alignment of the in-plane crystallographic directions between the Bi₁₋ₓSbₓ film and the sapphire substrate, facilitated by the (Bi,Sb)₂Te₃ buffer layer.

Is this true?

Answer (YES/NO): YES